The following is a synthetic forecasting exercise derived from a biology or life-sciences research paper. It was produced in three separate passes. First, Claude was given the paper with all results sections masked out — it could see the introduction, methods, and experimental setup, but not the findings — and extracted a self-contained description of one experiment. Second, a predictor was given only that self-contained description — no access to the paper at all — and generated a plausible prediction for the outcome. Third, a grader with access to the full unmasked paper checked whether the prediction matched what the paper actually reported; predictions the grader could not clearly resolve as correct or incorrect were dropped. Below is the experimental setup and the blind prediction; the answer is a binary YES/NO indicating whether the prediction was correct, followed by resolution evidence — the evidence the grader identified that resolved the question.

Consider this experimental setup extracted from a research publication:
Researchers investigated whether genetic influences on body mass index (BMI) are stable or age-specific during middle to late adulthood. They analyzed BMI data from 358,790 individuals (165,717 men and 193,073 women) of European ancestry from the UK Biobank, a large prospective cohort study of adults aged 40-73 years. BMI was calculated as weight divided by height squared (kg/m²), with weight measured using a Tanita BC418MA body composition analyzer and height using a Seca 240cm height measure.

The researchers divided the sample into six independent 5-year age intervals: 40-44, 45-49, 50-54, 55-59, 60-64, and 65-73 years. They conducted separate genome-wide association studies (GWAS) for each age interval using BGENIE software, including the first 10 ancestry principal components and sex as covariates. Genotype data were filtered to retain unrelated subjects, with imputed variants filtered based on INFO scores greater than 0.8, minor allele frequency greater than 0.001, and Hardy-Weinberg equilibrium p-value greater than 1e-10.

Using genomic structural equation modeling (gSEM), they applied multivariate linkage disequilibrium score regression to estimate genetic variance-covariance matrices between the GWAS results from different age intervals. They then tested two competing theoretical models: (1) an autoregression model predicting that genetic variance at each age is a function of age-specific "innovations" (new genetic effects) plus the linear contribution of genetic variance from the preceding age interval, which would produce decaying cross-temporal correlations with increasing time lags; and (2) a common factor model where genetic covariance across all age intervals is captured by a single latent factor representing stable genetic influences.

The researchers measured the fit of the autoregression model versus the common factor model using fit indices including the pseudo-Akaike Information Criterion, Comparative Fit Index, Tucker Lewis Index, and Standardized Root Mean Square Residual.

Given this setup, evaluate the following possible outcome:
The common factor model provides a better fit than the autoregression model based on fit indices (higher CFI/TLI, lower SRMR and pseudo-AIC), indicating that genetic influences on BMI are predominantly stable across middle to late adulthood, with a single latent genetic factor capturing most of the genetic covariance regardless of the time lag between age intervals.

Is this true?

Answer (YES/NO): YES